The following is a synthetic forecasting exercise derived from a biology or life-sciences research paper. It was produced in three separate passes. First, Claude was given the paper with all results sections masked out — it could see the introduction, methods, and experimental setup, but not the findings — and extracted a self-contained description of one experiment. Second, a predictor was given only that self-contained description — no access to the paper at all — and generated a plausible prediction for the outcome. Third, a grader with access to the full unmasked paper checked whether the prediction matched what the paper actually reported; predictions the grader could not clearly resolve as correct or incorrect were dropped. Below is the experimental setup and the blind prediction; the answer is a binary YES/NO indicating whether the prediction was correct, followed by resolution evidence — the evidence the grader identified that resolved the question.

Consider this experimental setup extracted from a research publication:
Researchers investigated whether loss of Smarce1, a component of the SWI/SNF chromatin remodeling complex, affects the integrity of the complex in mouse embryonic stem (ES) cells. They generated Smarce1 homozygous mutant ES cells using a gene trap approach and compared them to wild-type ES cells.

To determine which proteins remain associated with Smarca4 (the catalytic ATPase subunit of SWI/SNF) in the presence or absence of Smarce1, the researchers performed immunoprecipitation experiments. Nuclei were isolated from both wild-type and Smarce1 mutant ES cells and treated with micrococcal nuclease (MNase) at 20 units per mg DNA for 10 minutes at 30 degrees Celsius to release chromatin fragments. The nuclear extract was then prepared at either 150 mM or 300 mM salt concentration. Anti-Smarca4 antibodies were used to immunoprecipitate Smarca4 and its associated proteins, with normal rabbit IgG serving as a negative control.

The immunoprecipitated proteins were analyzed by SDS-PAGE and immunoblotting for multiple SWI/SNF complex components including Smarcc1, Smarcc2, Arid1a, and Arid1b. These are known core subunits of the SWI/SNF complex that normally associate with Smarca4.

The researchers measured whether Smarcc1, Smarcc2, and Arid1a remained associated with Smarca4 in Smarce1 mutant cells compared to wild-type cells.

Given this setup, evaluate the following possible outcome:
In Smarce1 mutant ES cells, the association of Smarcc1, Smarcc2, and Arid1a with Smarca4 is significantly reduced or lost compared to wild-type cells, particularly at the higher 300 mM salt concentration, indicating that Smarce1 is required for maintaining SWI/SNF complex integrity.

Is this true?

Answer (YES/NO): NO